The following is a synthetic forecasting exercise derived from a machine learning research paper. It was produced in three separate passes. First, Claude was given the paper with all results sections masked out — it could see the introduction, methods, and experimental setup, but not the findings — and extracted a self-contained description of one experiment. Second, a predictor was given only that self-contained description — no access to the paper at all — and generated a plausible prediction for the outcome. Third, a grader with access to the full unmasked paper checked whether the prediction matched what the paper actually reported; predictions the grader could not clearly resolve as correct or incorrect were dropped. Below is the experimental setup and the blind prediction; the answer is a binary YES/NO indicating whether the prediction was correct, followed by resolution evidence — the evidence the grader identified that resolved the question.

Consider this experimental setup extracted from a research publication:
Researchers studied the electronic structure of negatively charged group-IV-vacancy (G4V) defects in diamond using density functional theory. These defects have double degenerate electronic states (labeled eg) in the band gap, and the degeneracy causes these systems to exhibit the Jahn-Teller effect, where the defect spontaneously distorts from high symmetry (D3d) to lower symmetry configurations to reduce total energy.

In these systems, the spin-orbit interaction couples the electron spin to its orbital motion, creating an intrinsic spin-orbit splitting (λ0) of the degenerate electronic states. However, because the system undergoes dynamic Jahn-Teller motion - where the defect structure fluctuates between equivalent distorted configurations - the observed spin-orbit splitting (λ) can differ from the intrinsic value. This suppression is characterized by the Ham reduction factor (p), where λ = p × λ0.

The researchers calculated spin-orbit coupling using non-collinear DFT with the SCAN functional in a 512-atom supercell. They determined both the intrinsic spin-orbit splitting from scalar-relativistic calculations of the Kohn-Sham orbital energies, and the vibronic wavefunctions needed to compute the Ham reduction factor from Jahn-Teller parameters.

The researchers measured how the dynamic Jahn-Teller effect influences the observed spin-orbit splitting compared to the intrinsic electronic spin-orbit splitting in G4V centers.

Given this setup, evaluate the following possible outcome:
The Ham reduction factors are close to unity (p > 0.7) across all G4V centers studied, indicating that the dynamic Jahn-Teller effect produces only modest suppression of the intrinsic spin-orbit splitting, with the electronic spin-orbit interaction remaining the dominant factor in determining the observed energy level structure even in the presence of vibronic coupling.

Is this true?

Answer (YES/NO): NO